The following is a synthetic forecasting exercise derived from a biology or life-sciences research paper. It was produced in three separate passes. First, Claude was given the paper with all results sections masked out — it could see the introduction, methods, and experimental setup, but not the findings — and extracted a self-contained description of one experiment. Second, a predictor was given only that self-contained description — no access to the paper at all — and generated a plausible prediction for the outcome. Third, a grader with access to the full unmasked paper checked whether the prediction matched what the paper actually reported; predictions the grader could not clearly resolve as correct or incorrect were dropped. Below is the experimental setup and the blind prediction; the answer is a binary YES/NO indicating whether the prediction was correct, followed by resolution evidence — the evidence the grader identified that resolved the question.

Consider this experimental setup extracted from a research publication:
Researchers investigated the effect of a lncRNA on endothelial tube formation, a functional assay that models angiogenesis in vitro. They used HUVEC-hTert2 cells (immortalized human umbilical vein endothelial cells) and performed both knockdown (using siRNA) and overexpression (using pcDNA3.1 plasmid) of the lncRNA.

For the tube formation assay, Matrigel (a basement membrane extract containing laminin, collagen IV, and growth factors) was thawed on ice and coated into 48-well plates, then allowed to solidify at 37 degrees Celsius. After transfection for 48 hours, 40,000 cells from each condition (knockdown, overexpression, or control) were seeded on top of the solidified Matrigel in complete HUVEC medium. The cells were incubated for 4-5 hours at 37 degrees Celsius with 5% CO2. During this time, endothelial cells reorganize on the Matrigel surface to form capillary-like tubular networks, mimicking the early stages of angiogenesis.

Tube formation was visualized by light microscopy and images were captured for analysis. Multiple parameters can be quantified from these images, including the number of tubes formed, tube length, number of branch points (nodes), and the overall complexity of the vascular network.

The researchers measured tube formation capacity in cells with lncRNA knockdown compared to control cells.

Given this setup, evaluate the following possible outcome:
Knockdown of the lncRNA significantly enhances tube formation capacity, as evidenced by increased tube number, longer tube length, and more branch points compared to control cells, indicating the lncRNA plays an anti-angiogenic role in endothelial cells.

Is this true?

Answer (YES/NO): NO